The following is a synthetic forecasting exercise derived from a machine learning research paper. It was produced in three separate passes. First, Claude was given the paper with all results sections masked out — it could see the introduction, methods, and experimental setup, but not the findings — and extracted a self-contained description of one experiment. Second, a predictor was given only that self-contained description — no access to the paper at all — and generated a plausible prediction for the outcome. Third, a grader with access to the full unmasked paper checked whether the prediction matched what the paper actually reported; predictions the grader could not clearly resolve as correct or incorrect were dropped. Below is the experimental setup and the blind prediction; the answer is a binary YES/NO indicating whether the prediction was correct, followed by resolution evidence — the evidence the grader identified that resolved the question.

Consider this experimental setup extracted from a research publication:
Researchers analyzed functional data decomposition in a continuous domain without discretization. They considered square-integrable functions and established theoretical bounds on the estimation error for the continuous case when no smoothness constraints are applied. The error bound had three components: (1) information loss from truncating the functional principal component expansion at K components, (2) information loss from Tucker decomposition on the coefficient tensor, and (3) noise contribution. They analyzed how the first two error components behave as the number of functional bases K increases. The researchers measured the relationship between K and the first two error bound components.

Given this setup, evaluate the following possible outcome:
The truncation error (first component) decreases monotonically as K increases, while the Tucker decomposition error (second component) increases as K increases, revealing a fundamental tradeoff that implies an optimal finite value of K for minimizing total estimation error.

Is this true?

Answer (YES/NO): YES